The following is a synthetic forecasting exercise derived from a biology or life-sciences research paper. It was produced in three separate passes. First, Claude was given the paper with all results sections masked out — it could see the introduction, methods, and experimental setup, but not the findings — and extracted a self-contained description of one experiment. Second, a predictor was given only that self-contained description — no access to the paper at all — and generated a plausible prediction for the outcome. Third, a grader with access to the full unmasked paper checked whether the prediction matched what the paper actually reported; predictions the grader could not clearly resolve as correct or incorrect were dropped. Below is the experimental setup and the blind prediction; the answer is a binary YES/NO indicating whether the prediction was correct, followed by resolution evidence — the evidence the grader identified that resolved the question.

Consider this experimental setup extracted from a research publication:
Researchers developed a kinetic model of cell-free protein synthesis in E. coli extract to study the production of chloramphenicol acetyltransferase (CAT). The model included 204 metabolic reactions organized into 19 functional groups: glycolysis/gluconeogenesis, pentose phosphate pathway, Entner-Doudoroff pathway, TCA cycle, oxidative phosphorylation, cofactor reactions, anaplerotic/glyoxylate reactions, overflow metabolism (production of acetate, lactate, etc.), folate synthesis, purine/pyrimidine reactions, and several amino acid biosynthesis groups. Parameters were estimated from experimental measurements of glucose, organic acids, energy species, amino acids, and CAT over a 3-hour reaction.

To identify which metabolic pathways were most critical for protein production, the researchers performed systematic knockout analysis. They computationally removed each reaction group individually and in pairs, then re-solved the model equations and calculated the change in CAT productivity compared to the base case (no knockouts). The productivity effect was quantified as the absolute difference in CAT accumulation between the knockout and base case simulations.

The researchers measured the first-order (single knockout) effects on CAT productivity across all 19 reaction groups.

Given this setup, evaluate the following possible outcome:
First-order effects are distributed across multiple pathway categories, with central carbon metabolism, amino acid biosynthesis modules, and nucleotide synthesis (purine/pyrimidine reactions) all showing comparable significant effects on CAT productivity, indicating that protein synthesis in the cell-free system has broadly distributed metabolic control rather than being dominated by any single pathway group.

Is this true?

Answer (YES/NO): NO